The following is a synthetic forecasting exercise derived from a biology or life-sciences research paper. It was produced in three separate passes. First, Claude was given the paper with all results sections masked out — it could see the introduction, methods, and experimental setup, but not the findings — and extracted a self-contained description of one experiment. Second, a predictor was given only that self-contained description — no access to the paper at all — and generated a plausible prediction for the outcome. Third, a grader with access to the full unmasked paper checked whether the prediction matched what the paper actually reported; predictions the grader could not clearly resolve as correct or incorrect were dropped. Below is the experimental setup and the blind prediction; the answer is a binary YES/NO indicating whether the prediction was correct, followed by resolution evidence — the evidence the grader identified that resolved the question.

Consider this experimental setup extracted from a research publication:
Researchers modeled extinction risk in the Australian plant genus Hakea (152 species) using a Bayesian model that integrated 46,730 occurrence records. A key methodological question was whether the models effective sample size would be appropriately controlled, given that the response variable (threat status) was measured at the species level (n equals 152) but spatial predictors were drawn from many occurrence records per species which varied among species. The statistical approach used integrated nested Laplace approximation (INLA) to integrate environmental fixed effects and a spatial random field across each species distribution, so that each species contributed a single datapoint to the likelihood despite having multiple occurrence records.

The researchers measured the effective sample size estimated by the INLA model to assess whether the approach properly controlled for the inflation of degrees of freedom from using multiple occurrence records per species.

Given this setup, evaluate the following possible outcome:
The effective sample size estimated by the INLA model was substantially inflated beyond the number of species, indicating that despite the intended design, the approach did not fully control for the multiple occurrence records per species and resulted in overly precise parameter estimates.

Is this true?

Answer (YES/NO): NO